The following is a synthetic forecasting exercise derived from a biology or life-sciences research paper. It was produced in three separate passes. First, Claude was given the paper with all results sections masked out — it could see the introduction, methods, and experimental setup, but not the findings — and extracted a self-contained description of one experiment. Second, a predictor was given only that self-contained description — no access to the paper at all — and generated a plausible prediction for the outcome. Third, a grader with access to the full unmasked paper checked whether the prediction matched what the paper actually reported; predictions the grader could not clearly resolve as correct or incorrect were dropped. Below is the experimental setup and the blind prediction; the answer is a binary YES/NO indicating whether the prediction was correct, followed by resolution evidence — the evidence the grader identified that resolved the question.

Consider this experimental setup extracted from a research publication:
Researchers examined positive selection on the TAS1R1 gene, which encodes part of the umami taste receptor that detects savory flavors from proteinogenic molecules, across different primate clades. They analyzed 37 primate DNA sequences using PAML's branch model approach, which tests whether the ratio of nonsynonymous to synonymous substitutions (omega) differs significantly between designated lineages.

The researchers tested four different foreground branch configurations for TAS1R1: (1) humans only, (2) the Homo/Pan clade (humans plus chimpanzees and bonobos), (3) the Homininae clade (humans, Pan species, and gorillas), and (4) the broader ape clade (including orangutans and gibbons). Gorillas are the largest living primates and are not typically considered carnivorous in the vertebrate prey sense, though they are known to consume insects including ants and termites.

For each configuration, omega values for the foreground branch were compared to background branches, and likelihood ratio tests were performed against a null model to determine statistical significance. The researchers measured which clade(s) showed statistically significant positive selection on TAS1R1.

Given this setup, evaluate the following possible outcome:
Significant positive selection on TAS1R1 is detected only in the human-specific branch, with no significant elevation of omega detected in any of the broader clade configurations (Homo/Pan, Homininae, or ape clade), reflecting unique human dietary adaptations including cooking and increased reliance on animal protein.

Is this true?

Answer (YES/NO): NO